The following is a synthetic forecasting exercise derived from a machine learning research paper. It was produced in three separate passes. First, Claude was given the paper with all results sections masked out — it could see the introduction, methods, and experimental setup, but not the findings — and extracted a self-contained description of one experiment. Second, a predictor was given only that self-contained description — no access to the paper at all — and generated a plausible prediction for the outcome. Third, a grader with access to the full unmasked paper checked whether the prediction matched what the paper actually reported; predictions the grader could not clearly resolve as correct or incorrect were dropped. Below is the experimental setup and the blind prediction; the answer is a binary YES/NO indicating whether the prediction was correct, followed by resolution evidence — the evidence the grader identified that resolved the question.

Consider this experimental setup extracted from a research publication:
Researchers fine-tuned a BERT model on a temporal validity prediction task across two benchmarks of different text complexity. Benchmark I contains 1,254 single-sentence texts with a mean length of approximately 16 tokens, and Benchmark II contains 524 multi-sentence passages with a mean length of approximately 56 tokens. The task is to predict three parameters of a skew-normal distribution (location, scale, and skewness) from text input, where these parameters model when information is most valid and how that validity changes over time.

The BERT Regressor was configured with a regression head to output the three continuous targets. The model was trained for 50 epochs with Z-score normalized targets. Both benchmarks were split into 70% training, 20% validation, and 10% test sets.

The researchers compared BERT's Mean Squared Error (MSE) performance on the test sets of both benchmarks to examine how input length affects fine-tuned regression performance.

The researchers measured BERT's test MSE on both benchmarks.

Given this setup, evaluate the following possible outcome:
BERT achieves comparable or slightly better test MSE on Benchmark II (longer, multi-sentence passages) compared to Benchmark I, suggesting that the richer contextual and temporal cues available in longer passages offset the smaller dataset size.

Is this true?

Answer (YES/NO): NO